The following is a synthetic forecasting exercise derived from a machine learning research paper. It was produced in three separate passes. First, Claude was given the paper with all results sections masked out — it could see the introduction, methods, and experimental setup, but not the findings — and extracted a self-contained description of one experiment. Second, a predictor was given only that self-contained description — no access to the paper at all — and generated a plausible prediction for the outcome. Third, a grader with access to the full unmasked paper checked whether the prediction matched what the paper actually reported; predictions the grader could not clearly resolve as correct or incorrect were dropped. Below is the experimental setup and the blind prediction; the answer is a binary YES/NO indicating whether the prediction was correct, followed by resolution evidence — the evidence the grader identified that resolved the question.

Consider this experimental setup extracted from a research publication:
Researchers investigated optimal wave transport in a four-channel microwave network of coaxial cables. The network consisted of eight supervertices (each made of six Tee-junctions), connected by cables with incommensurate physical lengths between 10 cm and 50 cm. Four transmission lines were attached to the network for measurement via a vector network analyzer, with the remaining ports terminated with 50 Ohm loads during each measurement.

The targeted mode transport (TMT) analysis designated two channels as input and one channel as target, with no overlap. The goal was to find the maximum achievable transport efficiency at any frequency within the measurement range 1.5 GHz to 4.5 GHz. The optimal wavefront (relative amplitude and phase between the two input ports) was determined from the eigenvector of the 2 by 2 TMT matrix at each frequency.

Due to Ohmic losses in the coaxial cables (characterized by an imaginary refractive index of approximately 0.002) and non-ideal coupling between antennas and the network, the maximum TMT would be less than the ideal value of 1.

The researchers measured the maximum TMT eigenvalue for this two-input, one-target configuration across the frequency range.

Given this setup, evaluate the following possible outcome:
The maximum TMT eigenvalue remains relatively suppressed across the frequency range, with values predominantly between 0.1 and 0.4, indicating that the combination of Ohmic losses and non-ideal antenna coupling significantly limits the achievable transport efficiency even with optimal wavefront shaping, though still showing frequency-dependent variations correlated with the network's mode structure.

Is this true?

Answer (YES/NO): NO